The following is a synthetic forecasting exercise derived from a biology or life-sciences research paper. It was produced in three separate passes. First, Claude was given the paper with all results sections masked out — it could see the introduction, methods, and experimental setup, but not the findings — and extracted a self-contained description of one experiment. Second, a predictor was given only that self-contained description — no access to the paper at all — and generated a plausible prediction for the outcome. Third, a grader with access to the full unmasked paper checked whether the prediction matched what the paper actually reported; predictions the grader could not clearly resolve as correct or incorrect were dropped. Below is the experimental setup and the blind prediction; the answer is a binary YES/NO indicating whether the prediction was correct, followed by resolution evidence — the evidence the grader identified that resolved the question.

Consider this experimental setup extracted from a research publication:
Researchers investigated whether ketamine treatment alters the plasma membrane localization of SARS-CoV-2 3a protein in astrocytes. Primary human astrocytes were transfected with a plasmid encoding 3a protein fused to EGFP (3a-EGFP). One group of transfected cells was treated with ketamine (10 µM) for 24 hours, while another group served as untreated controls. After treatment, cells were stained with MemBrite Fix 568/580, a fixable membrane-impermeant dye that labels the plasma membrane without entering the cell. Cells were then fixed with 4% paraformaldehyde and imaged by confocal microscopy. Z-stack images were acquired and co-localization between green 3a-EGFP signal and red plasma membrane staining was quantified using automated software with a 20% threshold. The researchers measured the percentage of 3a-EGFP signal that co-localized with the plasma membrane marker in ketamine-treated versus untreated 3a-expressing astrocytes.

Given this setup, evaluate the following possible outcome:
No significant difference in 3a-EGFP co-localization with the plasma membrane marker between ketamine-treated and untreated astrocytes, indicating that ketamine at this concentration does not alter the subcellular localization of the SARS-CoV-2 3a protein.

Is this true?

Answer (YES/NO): NO